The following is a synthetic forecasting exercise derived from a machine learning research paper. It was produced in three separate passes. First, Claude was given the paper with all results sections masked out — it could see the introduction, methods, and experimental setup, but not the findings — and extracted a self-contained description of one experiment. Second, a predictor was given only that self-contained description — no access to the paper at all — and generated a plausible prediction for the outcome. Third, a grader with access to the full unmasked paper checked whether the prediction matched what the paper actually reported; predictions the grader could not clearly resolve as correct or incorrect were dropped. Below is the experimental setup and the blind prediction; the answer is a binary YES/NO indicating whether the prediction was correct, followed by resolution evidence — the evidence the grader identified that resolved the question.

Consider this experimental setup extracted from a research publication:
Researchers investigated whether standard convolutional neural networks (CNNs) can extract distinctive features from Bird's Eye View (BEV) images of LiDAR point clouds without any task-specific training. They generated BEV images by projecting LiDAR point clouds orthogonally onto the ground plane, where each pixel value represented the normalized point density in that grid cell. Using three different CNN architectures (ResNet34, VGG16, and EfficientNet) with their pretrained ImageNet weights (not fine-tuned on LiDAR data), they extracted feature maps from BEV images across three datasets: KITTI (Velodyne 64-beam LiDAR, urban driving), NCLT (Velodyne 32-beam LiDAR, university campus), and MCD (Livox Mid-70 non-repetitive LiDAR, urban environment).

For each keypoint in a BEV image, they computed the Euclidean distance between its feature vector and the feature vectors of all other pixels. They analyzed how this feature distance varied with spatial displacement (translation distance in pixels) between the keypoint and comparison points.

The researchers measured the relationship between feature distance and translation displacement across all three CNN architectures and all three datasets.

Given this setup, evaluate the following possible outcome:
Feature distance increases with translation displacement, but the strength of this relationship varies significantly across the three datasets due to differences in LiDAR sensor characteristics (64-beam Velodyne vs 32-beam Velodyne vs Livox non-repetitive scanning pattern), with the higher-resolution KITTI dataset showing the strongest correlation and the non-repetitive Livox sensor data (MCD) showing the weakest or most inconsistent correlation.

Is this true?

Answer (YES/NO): NO